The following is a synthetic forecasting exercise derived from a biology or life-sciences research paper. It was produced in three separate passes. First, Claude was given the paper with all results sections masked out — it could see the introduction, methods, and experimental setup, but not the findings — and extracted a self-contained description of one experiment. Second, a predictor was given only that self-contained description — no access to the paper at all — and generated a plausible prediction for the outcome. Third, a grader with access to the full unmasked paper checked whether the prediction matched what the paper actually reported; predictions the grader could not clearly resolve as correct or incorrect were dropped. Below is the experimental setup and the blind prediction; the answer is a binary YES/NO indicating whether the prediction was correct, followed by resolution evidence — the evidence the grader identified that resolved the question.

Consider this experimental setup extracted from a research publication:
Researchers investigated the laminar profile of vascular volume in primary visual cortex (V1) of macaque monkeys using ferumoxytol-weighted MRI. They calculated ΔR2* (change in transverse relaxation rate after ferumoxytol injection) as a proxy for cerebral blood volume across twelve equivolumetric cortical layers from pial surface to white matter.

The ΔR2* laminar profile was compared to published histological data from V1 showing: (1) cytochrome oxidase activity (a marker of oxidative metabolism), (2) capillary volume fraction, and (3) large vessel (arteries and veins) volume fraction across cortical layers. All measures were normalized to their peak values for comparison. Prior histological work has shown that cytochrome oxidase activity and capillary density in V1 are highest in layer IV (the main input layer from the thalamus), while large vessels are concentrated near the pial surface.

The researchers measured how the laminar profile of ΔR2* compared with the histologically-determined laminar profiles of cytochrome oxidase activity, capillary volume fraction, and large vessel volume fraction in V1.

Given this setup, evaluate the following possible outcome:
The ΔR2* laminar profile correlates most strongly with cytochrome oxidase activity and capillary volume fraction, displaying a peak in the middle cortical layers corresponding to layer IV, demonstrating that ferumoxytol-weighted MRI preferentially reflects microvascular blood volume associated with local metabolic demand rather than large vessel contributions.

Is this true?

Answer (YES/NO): YES